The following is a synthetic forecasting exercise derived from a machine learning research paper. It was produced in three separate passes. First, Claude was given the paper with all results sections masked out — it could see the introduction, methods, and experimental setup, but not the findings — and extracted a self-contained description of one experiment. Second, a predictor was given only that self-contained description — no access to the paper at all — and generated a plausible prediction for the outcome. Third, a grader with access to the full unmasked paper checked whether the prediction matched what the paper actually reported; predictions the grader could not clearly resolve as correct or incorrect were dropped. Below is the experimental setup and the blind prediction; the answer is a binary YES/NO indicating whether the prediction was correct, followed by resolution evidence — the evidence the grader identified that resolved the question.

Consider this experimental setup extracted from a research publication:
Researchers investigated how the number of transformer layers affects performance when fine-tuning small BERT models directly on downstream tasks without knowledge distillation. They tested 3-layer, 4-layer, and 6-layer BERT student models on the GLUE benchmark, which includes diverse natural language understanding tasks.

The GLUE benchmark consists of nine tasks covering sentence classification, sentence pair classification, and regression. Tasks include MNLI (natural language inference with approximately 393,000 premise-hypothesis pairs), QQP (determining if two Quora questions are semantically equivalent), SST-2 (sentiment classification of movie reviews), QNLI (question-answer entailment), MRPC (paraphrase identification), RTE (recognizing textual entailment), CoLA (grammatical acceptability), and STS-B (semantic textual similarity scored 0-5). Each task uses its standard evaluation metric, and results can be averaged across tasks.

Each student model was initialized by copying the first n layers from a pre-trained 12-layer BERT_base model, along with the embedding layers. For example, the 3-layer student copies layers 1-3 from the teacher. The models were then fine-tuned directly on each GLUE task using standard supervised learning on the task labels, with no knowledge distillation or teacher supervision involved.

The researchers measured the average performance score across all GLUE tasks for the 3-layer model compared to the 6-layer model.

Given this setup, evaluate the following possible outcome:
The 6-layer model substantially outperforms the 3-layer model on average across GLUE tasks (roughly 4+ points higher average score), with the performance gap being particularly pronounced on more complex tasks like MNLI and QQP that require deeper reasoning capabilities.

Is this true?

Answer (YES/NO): NO